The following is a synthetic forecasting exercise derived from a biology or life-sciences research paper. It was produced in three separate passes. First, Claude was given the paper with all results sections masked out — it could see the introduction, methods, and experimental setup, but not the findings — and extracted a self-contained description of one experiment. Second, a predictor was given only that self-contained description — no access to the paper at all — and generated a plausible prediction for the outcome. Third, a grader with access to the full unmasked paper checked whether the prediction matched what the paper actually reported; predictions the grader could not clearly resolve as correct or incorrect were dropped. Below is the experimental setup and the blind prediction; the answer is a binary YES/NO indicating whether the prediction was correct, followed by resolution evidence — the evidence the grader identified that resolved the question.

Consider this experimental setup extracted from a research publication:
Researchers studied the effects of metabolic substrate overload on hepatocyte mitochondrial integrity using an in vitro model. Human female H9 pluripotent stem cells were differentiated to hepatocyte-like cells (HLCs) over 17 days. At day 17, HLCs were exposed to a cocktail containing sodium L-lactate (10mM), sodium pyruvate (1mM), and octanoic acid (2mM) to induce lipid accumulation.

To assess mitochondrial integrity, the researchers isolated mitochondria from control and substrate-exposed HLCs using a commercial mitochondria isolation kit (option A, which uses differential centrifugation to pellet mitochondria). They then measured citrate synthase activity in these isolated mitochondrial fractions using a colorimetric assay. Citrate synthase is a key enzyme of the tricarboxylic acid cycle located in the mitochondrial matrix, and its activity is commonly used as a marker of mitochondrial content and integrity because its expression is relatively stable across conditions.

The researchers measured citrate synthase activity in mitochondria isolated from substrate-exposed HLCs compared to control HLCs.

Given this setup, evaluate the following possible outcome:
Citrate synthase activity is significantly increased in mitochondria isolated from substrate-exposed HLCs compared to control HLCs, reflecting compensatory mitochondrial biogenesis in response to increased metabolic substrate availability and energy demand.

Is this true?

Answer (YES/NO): NO